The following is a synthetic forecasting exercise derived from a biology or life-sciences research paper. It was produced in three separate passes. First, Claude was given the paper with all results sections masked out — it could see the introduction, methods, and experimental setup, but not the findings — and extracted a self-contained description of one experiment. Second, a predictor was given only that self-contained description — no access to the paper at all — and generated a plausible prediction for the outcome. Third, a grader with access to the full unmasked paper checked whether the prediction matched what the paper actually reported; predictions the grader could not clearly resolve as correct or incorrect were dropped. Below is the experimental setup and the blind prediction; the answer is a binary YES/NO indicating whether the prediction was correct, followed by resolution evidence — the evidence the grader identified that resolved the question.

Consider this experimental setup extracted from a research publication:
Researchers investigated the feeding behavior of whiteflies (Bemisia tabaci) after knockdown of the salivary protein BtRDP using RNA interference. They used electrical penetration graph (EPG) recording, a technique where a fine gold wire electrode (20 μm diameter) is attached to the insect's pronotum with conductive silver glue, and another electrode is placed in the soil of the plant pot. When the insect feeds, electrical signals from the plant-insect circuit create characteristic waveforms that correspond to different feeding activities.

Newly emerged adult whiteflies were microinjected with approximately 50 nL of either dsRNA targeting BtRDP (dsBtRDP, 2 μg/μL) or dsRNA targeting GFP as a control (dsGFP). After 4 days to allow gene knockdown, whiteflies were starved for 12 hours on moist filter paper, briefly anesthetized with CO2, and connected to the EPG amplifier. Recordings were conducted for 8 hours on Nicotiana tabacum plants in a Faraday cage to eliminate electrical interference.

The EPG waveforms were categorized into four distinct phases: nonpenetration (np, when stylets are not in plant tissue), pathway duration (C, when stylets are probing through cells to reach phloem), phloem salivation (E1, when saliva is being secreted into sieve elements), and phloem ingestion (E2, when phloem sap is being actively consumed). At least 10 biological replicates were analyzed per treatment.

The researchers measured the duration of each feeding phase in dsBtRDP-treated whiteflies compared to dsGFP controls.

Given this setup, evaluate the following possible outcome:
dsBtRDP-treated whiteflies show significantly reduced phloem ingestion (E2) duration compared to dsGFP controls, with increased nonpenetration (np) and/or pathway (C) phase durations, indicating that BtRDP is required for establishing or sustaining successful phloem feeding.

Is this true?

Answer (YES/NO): YES